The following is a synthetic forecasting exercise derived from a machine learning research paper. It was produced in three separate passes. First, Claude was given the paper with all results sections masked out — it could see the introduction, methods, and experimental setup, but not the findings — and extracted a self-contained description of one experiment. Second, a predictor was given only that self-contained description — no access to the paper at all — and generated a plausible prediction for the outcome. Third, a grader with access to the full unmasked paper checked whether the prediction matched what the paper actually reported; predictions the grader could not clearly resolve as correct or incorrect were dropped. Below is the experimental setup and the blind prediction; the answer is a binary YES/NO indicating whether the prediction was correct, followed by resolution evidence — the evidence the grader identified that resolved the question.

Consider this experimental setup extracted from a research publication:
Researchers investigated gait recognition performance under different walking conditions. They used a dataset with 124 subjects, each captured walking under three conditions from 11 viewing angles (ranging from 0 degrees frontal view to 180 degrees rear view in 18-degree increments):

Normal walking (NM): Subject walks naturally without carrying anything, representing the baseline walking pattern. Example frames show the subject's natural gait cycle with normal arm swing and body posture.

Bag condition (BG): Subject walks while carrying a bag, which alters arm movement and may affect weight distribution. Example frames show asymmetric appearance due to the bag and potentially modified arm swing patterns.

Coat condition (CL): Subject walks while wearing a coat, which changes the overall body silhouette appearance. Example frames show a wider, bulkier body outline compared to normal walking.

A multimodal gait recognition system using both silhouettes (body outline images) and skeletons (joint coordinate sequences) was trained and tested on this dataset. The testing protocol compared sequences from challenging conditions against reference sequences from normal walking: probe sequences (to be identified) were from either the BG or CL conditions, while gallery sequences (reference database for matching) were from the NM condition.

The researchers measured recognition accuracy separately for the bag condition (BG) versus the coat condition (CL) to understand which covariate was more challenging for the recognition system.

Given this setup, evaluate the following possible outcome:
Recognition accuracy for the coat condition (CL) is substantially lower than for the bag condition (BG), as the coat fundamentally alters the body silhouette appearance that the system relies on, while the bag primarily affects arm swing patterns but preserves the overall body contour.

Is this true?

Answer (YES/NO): YES